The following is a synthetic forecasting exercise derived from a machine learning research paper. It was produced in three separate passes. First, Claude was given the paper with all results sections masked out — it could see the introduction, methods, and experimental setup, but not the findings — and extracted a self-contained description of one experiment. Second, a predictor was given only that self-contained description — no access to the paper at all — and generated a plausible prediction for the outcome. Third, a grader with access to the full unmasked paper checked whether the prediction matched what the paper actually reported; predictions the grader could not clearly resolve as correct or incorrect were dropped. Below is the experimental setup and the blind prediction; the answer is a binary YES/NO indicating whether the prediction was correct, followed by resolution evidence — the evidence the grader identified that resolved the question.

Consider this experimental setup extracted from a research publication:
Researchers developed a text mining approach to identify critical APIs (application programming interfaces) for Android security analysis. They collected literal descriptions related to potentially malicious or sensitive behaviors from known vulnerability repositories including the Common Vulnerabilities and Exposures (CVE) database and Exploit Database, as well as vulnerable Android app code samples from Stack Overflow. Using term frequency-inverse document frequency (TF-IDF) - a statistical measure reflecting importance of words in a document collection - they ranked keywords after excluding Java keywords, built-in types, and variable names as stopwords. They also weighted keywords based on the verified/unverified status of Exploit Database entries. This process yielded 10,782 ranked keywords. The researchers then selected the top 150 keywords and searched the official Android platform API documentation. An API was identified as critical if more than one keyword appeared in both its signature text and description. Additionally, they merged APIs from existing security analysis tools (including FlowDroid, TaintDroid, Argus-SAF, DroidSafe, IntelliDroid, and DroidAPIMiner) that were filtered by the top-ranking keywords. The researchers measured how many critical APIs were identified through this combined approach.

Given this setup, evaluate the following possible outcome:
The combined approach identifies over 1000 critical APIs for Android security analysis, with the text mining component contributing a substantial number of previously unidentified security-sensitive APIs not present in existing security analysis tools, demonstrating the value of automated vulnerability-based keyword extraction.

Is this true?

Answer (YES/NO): NO